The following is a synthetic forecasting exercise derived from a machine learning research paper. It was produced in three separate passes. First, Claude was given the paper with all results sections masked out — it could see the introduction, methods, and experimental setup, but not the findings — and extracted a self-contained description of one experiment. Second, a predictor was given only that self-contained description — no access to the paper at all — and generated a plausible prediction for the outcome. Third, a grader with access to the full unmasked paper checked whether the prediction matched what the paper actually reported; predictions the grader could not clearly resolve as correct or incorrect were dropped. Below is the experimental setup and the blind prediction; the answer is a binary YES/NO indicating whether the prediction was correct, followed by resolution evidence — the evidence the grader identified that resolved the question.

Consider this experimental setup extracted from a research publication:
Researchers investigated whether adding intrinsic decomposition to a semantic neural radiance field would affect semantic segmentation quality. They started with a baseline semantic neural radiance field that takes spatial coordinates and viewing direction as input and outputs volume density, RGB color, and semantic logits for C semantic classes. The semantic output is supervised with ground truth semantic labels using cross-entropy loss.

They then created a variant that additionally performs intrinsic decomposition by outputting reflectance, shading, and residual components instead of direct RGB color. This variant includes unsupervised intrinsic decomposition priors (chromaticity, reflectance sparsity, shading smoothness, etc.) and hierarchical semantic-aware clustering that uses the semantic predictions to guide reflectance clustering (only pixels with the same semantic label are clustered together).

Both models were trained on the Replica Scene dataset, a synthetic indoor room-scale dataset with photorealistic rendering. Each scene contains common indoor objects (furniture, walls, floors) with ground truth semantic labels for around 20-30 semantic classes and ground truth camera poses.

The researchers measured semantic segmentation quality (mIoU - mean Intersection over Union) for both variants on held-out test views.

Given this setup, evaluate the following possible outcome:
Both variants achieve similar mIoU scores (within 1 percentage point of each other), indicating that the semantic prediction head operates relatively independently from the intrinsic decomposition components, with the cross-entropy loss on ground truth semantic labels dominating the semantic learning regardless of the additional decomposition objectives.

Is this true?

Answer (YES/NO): YES